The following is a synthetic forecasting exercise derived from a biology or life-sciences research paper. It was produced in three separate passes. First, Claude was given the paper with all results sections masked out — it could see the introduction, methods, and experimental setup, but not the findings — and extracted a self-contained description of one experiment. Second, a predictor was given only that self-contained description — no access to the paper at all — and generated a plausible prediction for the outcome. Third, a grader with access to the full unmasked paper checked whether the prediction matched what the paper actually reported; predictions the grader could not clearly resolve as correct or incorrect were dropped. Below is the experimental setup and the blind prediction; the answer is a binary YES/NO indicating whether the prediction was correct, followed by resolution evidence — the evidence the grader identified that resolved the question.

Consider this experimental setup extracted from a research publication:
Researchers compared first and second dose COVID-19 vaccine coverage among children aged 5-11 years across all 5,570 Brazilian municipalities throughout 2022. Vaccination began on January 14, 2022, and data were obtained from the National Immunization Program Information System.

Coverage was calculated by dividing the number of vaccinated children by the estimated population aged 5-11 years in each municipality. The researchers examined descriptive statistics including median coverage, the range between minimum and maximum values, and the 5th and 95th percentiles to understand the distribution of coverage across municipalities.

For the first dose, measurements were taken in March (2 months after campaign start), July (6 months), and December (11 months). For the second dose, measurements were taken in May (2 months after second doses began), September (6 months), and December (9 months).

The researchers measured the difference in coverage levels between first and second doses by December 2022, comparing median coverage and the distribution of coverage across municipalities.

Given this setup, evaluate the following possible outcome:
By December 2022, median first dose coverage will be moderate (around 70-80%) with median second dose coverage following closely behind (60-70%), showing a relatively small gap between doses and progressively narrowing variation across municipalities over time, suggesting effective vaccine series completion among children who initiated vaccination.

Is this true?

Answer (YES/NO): NO